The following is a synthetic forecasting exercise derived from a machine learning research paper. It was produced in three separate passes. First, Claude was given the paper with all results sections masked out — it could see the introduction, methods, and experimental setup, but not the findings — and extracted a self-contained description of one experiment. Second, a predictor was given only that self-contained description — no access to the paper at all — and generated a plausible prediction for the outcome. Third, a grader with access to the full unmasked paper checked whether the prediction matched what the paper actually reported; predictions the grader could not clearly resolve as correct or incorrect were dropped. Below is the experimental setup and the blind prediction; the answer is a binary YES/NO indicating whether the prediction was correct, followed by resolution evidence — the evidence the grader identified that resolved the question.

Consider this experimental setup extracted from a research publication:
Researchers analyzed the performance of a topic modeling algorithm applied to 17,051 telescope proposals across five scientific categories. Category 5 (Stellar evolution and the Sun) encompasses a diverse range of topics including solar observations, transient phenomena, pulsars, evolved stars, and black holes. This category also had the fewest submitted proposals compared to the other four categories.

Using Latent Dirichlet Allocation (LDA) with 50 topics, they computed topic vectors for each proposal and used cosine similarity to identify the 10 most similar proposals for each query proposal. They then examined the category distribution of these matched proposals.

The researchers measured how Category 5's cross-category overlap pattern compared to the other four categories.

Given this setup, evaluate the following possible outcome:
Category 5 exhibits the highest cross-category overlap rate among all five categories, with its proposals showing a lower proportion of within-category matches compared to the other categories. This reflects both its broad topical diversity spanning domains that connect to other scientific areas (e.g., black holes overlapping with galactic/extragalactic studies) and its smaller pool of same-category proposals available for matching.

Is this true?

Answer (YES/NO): YES